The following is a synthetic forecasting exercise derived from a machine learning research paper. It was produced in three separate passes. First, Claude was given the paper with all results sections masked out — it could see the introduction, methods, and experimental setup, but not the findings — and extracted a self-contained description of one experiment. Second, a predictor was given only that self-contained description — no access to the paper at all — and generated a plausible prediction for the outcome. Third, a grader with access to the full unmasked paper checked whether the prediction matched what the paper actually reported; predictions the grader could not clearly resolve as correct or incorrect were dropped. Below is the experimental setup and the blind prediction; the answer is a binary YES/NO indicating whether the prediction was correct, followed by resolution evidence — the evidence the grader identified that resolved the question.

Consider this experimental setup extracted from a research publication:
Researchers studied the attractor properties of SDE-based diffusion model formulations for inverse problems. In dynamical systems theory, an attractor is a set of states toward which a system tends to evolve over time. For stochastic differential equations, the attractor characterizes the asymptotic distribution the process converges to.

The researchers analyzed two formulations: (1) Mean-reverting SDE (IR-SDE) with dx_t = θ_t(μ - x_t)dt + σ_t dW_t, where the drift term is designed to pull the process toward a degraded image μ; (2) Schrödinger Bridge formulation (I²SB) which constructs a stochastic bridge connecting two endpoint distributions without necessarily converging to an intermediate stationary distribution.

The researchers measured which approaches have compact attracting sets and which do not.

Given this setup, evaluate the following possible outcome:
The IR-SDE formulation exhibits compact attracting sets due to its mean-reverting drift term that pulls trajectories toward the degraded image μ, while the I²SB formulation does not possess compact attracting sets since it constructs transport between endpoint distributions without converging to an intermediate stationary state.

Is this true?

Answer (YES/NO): YES